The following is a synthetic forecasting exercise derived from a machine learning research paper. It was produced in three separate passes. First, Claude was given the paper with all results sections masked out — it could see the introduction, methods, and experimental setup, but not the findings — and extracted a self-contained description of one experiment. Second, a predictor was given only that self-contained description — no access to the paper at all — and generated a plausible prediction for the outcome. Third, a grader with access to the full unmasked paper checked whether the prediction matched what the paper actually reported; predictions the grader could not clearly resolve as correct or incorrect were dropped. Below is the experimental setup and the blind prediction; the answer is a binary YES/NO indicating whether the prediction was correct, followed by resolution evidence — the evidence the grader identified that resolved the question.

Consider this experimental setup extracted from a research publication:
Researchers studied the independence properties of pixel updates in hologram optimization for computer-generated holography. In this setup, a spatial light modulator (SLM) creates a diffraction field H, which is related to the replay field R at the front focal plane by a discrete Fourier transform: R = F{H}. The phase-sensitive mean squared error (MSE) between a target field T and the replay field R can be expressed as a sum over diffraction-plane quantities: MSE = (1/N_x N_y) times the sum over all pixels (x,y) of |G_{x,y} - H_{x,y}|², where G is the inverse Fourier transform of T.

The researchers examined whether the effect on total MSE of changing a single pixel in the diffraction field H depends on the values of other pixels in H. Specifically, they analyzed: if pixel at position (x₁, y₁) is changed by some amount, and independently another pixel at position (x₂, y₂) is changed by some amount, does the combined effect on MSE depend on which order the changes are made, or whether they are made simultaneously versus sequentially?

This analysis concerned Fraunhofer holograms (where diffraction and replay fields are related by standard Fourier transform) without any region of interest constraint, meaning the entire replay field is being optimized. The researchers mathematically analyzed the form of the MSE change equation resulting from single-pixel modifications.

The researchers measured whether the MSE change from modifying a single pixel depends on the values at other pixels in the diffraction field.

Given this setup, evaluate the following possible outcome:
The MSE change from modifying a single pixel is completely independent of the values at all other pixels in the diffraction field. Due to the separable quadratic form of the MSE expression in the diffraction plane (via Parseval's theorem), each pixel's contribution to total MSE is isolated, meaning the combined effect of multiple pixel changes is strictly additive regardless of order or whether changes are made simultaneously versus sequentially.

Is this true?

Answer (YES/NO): YES